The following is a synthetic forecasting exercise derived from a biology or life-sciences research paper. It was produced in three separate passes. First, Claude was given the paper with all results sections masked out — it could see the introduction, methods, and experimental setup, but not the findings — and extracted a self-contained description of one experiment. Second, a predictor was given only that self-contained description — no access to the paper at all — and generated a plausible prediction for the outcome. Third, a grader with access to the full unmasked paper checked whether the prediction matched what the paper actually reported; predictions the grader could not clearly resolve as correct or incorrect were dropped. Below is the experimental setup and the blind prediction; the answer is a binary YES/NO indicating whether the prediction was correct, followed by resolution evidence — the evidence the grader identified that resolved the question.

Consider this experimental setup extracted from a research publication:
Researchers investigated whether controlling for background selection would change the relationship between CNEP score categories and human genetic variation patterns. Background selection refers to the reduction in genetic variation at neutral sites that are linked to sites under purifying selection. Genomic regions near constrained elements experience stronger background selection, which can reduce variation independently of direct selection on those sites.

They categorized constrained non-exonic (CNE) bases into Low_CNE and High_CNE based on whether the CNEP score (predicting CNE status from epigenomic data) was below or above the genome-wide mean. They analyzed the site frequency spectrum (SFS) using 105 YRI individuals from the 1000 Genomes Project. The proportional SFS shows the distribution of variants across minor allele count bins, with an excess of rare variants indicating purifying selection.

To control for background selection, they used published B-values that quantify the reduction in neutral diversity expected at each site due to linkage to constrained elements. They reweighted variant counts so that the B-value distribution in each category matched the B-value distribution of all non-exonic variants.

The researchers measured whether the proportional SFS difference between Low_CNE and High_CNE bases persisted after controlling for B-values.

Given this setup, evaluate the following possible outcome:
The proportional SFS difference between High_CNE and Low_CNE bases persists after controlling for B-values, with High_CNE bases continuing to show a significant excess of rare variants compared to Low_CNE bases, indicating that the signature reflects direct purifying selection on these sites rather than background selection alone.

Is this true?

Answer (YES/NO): YES